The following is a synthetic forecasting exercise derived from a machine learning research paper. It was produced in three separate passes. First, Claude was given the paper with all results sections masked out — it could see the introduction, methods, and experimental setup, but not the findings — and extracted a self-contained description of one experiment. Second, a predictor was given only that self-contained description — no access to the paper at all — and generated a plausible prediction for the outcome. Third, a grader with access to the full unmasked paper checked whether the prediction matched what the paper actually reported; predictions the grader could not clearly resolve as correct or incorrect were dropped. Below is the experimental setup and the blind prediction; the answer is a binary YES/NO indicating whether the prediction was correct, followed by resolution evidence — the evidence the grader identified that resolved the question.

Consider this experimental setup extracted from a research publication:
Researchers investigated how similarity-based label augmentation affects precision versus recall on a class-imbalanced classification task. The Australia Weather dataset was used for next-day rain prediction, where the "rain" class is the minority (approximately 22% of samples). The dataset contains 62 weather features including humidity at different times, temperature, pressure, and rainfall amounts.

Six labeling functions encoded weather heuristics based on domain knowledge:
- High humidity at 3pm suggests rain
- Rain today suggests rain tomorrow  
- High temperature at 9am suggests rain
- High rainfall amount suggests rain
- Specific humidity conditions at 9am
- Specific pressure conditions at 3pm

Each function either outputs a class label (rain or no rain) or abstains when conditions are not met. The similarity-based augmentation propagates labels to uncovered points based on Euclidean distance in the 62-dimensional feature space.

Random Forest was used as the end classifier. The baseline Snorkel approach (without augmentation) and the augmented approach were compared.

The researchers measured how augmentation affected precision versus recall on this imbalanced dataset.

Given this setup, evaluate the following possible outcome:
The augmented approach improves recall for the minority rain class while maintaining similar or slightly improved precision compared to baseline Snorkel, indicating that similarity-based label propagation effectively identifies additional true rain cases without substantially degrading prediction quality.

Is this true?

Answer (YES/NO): NO